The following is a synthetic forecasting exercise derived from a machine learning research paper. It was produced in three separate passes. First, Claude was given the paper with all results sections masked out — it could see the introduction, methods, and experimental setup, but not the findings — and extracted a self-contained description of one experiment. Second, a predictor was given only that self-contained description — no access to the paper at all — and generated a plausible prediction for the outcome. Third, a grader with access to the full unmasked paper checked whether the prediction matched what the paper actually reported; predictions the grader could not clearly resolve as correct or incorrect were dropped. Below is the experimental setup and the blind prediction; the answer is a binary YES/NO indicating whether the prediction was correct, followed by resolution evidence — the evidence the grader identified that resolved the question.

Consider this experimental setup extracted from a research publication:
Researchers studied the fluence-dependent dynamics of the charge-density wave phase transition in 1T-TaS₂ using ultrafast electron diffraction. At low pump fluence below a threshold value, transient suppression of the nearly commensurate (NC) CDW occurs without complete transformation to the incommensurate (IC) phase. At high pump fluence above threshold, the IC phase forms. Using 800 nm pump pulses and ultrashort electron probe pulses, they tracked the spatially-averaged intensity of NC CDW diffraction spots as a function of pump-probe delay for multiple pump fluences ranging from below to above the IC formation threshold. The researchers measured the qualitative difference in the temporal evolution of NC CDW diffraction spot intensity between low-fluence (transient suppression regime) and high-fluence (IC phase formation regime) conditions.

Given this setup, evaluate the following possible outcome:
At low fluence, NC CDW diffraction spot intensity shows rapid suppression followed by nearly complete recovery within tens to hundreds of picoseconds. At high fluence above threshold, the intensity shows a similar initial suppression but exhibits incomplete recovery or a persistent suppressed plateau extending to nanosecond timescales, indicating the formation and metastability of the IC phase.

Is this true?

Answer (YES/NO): NO